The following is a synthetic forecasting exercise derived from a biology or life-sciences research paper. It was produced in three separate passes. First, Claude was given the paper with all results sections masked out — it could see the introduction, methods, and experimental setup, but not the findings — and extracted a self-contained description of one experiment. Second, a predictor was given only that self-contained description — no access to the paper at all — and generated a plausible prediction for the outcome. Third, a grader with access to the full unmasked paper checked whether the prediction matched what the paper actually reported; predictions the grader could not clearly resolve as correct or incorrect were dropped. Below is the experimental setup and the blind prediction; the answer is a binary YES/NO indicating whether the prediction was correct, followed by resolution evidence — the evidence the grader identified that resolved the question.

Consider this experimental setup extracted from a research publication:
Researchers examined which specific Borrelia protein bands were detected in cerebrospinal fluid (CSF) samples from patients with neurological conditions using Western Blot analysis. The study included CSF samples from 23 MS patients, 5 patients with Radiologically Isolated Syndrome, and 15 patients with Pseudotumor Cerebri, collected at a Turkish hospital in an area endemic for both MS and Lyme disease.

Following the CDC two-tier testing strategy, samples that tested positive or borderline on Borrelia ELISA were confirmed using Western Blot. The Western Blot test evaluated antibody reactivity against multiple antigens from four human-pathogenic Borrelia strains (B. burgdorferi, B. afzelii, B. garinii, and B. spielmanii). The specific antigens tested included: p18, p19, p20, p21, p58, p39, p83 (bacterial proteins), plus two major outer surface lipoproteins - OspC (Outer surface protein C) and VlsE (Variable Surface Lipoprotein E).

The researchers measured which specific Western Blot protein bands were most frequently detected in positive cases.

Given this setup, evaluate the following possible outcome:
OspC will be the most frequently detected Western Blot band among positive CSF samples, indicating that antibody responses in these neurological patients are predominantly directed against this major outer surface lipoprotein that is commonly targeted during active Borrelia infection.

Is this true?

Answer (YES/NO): YES